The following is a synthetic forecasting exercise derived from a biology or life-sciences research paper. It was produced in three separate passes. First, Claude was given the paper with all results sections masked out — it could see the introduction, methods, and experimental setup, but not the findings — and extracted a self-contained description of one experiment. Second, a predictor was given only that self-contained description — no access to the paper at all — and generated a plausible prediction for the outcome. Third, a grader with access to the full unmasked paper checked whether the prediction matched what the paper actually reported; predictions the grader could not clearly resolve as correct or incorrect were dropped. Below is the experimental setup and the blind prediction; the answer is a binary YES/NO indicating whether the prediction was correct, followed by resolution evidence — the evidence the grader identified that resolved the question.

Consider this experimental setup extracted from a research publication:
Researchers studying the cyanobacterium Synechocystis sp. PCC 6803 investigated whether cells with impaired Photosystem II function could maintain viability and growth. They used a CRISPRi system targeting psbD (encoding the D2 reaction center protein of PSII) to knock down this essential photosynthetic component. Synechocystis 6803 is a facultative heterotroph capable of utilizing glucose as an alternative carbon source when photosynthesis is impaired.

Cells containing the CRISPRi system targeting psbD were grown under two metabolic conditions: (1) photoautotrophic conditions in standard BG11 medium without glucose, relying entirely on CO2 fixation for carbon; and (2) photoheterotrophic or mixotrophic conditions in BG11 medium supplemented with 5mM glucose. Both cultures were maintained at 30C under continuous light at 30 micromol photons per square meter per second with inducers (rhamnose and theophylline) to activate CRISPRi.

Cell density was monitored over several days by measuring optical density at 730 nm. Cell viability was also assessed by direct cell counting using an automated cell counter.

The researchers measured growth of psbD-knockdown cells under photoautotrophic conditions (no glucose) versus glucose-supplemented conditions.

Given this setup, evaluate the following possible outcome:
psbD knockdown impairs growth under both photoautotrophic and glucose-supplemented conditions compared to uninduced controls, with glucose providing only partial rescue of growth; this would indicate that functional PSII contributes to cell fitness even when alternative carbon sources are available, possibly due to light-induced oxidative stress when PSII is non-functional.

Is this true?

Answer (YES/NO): NO